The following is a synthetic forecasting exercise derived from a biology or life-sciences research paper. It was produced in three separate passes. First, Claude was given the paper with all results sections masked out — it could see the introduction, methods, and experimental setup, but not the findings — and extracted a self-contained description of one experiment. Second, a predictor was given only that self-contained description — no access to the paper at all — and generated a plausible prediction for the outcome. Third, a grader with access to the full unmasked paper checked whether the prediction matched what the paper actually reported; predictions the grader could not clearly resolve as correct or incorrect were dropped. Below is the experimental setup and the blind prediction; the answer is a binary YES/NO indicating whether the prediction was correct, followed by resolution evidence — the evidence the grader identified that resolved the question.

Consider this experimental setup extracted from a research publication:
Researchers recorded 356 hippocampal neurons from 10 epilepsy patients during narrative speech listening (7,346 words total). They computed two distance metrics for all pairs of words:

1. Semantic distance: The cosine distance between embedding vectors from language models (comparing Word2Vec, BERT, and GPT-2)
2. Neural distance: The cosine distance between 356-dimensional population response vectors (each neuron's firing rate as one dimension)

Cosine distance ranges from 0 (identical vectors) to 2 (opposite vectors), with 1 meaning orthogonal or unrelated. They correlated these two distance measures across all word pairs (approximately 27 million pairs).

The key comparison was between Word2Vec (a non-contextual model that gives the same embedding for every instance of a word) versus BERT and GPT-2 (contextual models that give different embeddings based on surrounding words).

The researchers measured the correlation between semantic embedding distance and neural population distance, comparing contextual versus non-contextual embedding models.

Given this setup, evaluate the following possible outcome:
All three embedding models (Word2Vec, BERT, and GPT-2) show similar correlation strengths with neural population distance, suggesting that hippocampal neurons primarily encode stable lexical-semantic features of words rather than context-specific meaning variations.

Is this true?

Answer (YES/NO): NO